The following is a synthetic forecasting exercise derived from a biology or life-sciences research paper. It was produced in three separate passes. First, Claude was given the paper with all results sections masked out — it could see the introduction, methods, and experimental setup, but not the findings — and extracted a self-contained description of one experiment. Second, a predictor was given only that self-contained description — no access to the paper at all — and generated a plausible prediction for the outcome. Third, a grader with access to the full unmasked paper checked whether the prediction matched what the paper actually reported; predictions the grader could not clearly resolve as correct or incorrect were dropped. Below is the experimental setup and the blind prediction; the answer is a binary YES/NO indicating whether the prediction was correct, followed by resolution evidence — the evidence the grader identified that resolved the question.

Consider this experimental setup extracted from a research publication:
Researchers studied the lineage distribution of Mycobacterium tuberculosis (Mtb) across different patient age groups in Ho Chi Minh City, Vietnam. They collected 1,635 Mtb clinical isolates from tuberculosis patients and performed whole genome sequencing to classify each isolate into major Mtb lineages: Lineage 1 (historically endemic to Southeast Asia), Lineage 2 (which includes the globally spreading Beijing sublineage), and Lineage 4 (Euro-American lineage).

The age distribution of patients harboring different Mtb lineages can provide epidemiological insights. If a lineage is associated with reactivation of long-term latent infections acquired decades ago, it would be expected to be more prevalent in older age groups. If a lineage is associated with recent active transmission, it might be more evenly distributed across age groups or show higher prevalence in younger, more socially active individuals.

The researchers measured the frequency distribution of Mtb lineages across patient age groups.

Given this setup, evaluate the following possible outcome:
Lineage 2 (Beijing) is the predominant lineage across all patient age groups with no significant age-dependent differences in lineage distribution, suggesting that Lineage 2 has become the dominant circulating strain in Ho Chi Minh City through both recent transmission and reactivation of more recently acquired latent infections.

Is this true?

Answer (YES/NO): NO